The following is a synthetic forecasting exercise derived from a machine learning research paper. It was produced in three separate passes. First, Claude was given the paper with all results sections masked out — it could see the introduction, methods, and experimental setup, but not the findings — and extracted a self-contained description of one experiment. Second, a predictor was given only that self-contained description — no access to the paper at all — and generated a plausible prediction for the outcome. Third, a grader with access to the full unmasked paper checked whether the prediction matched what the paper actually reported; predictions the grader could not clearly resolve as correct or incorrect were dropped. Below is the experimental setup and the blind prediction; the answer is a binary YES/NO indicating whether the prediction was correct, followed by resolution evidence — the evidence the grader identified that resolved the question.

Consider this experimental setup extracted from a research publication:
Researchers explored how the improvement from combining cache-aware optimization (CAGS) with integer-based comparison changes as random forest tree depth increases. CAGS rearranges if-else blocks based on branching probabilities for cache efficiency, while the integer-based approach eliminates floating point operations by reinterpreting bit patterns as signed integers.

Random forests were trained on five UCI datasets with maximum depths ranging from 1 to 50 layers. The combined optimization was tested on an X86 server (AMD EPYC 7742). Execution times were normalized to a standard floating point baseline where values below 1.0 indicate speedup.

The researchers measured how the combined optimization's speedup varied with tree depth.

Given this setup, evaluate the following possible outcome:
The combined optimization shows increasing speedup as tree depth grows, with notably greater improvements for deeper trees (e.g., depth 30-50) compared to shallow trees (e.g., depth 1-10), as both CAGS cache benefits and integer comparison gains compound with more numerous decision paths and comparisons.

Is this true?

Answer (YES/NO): NO